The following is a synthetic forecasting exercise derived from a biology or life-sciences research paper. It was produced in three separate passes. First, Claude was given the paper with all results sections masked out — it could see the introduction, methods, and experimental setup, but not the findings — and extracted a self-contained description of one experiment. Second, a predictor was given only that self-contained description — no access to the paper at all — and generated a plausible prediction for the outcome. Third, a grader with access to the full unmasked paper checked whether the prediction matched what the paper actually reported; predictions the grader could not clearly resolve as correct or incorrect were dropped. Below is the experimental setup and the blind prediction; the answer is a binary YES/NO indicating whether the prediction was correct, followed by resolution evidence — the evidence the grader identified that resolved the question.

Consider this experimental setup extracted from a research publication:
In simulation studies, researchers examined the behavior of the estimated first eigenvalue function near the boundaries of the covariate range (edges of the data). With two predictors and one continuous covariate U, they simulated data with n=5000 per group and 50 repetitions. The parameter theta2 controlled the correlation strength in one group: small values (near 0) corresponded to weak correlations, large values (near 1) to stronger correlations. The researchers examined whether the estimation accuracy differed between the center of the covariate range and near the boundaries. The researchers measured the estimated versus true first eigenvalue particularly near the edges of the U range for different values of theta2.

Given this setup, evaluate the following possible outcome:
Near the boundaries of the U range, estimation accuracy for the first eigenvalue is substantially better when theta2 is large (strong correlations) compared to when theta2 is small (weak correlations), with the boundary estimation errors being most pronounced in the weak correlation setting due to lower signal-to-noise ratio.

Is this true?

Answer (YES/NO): NO